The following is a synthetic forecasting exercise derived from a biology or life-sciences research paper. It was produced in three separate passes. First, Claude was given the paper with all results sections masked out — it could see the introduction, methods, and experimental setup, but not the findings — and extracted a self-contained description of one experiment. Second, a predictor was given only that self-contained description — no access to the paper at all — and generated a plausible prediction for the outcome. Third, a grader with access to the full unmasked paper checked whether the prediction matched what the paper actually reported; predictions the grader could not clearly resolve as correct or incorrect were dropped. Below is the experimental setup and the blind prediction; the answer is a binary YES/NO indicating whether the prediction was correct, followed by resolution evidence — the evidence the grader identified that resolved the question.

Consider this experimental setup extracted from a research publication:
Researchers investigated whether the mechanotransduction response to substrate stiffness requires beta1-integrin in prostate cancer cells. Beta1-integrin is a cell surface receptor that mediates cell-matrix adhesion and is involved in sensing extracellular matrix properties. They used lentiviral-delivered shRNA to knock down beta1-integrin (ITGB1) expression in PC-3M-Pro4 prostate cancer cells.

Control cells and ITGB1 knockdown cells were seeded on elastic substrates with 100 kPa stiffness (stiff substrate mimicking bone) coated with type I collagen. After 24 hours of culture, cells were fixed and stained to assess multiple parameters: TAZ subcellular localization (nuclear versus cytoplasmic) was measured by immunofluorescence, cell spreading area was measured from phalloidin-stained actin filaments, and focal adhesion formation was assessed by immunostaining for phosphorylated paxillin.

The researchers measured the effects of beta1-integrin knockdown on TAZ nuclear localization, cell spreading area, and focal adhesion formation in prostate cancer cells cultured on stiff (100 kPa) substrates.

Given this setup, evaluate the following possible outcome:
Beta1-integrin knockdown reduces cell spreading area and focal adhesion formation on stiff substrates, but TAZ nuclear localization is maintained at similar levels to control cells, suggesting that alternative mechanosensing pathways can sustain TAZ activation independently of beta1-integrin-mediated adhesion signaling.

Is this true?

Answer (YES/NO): NO